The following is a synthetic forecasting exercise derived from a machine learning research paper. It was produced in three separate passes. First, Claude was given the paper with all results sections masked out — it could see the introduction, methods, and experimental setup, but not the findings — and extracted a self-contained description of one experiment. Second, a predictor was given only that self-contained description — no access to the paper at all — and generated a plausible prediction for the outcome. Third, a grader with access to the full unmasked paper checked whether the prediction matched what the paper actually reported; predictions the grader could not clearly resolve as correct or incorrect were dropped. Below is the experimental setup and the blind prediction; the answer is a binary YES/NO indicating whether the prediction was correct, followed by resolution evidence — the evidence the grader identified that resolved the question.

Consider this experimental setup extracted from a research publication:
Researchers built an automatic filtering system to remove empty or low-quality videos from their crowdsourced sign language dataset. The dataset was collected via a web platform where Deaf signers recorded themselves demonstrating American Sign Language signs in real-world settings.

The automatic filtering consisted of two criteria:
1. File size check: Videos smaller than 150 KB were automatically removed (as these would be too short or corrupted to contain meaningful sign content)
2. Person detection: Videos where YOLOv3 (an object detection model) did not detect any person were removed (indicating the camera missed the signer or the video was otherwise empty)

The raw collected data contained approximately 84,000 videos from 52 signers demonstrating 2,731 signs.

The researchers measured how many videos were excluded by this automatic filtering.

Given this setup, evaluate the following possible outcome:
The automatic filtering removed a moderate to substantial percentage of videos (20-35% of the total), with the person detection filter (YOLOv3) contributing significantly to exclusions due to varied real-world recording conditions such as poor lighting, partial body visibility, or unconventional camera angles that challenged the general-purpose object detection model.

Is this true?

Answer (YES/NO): NO